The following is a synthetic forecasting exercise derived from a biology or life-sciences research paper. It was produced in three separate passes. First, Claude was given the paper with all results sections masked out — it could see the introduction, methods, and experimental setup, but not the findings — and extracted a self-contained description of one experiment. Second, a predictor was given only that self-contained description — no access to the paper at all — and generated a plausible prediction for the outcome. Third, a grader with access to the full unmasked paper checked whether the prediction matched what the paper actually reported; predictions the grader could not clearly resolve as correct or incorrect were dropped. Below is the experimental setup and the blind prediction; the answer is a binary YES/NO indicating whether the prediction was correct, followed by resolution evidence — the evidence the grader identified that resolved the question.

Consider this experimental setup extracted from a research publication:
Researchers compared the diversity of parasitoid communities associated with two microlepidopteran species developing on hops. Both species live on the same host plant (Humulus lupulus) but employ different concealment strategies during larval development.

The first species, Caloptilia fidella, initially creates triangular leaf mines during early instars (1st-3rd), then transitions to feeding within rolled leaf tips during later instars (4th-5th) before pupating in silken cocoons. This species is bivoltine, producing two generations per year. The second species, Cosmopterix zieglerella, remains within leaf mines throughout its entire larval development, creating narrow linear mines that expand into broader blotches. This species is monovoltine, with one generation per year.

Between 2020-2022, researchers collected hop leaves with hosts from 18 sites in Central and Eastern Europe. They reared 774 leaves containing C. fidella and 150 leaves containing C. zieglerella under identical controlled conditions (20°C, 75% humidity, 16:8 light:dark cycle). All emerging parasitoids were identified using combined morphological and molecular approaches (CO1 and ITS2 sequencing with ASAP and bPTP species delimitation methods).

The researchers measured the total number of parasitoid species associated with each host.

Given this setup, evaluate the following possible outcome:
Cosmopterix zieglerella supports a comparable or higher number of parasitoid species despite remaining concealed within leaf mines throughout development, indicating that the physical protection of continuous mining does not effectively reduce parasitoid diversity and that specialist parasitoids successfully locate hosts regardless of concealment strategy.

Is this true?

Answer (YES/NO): NO